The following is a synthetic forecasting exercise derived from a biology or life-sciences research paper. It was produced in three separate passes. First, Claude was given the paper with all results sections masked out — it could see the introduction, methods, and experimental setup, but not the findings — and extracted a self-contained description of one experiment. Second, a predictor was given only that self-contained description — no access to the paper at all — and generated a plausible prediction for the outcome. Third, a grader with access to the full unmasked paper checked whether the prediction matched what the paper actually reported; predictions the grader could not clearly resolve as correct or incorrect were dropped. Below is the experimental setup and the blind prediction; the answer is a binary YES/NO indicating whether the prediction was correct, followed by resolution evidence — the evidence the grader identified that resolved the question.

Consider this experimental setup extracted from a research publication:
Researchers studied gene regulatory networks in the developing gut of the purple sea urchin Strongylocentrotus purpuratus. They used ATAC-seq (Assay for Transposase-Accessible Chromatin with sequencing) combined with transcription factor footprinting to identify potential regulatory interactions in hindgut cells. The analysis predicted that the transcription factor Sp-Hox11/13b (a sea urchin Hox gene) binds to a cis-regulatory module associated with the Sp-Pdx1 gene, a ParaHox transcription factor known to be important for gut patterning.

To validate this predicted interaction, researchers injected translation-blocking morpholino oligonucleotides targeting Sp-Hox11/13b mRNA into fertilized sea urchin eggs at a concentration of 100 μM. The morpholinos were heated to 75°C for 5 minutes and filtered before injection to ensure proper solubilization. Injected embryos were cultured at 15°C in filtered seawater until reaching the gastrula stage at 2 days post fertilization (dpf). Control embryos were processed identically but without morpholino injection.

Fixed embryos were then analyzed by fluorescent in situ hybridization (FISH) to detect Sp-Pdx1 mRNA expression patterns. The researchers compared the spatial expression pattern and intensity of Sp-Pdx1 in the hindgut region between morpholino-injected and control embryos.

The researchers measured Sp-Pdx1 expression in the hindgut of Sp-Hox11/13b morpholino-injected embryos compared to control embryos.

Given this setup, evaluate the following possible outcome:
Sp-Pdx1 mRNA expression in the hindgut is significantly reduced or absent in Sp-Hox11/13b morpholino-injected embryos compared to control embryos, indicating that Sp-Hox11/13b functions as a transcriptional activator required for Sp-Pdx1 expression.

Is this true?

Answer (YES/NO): YES